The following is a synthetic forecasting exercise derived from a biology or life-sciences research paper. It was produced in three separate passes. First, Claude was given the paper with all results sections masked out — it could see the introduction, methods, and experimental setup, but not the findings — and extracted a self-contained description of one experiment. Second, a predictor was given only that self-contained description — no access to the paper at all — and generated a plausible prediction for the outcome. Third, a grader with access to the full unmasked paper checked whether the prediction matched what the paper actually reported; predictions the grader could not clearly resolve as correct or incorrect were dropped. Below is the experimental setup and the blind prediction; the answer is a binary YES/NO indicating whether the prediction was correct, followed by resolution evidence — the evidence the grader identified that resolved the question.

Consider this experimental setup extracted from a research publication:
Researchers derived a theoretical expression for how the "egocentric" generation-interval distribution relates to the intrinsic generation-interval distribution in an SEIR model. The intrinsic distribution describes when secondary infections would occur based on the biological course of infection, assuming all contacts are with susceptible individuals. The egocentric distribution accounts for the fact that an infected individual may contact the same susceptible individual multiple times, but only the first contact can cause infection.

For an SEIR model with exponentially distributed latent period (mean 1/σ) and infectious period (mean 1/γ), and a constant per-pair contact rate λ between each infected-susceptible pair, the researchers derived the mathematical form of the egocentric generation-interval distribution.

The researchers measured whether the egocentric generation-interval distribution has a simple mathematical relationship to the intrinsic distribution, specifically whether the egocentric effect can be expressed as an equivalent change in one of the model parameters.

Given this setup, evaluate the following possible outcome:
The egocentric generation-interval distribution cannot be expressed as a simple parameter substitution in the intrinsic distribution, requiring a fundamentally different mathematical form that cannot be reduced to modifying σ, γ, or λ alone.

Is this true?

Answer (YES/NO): NO